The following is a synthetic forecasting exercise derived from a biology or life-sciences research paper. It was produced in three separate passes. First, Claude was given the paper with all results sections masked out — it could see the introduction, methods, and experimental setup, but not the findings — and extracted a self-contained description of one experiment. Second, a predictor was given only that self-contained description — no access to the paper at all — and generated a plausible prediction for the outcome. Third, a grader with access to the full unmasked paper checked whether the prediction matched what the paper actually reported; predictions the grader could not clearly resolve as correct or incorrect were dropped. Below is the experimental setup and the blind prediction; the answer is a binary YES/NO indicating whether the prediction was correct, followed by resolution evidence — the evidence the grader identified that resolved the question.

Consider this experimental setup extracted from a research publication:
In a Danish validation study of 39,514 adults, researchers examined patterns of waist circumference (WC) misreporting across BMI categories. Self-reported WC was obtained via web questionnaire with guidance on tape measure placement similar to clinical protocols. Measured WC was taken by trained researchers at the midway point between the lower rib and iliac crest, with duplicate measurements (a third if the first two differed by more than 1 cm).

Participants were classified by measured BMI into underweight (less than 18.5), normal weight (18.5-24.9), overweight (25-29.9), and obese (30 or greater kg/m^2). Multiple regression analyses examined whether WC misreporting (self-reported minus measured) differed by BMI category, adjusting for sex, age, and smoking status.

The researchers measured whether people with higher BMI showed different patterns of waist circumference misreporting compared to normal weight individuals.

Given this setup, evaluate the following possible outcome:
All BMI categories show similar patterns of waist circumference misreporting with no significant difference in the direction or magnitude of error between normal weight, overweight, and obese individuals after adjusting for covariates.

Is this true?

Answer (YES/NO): NO